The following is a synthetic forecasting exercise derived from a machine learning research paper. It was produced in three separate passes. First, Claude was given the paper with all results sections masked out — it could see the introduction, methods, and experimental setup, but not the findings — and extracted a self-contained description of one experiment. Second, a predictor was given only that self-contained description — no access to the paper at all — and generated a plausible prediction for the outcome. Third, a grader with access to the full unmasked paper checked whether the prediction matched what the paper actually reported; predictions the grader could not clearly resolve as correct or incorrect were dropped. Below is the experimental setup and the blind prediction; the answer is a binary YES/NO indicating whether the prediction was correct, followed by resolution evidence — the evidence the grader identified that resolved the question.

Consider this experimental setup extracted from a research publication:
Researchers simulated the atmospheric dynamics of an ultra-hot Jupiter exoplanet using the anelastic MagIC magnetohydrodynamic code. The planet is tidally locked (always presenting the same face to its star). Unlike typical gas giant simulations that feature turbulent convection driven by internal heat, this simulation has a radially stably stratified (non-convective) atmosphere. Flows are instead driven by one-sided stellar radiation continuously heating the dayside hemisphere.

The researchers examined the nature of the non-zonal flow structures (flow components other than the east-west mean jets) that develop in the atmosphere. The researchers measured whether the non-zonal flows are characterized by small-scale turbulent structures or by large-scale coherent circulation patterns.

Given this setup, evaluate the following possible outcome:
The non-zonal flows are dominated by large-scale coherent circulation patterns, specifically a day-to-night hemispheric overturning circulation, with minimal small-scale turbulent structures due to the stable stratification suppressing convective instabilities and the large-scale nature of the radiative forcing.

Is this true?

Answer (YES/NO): NO